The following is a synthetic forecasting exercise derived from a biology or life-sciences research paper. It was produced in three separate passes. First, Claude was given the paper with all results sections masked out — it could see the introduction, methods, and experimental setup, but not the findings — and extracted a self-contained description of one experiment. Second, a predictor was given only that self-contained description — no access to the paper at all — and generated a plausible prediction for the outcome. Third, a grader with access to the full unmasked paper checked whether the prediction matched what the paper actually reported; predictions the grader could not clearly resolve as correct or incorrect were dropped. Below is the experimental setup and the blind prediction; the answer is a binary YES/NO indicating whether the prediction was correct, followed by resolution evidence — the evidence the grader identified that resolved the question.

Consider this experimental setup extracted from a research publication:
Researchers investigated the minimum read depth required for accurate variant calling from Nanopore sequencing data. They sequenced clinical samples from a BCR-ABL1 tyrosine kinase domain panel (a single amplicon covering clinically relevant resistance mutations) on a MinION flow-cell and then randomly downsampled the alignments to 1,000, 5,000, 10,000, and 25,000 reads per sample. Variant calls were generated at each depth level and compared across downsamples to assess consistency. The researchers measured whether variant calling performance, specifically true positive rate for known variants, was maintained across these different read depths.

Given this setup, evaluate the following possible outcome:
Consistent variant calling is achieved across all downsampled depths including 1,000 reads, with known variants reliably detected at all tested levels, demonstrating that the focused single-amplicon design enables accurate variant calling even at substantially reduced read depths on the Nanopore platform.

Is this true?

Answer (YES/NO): YES